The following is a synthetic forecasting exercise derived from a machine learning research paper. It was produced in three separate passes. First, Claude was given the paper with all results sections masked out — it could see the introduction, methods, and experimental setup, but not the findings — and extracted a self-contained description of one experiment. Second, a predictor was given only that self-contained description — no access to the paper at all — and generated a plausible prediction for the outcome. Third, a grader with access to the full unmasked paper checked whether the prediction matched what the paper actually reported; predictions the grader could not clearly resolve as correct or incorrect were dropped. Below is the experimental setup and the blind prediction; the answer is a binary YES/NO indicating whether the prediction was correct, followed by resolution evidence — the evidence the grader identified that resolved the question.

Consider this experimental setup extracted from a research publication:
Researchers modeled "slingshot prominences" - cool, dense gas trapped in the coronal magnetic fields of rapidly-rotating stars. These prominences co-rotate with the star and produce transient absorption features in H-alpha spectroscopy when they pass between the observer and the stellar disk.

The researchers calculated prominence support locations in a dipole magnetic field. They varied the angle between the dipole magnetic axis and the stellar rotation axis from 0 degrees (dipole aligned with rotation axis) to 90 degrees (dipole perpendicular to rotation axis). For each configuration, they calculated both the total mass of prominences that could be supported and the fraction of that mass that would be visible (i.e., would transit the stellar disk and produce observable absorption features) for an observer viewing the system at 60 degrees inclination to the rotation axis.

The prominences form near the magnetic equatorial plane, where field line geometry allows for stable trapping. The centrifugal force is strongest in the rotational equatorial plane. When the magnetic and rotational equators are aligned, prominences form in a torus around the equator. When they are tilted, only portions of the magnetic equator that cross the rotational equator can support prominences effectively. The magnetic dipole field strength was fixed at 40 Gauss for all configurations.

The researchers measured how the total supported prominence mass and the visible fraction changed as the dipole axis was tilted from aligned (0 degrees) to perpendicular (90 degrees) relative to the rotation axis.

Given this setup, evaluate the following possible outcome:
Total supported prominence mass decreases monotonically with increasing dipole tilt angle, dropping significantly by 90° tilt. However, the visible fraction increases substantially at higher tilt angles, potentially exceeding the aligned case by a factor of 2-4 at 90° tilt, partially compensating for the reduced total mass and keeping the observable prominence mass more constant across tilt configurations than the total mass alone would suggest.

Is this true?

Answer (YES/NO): NO